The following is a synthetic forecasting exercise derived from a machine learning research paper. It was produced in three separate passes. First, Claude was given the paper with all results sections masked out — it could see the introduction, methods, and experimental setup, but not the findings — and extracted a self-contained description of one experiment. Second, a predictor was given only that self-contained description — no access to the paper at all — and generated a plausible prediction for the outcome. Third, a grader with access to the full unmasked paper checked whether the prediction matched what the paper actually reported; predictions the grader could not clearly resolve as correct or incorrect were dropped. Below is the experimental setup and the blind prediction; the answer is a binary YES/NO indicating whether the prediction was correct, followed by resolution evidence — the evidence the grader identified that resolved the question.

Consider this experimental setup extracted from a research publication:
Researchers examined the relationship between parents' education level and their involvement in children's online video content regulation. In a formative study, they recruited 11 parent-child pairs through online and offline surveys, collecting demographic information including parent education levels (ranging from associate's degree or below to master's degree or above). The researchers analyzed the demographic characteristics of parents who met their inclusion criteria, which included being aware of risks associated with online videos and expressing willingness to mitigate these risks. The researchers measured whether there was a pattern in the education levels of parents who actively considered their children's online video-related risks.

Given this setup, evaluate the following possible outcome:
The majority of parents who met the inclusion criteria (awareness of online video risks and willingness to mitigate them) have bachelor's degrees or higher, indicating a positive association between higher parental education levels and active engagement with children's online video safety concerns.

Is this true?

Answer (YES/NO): YES